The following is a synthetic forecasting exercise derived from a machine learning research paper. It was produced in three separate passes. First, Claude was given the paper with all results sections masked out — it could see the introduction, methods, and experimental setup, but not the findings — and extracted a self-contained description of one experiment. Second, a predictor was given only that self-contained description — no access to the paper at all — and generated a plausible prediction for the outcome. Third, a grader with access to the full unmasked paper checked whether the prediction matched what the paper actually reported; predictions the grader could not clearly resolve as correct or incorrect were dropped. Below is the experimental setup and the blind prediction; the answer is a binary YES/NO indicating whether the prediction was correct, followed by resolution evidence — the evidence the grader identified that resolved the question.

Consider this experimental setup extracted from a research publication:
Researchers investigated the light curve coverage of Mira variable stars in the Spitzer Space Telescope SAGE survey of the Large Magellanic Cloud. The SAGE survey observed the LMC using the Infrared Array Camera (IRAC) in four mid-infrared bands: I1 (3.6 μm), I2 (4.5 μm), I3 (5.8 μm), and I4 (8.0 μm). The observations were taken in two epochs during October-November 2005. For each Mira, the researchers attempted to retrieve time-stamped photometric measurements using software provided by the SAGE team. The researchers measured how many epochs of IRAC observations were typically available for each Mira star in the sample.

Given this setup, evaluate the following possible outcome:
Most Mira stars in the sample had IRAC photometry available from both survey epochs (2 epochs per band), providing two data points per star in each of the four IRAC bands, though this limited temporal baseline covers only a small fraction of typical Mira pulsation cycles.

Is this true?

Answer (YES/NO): YES